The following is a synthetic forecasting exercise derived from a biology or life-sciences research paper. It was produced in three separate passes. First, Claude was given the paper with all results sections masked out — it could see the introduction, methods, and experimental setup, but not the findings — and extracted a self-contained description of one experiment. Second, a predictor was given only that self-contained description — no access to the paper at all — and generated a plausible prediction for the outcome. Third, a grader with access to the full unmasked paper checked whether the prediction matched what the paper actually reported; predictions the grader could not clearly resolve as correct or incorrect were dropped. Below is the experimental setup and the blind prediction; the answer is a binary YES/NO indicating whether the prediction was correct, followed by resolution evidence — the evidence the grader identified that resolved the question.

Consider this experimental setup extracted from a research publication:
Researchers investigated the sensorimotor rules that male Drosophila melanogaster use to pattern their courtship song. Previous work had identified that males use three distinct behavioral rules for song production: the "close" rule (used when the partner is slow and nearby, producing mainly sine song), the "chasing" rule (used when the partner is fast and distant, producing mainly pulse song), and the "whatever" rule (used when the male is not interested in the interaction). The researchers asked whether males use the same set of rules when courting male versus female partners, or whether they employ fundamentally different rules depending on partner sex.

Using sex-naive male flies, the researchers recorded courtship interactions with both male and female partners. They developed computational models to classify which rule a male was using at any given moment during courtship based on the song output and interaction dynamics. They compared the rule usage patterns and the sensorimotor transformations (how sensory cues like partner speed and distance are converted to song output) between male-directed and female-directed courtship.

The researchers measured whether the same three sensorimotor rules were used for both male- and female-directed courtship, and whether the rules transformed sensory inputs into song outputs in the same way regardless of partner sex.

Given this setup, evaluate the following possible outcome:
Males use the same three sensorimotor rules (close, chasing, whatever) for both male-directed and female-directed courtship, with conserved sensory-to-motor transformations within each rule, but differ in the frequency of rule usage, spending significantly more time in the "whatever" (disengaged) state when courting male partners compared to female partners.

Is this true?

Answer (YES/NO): NO